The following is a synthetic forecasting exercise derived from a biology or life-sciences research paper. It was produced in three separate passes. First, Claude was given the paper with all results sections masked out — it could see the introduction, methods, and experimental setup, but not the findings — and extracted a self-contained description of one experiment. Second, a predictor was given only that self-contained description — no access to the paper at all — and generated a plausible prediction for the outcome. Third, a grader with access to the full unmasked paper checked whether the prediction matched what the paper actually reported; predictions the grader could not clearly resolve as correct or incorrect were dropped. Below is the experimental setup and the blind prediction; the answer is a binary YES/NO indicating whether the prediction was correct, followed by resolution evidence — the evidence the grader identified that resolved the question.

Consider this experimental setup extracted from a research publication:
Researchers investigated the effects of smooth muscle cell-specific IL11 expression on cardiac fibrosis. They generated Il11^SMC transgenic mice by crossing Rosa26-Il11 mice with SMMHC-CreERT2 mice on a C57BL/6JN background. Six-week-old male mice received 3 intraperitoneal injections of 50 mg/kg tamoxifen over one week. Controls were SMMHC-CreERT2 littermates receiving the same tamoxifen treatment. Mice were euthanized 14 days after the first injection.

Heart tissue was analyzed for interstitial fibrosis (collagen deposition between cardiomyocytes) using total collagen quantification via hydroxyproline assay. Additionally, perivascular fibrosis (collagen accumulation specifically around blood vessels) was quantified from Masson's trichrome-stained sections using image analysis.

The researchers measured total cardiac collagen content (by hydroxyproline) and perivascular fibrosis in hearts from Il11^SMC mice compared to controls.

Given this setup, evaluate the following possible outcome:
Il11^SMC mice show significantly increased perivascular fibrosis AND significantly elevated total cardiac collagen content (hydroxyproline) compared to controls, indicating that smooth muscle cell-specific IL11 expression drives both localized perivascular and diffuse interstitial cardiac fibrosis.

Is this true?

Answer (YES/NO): NO